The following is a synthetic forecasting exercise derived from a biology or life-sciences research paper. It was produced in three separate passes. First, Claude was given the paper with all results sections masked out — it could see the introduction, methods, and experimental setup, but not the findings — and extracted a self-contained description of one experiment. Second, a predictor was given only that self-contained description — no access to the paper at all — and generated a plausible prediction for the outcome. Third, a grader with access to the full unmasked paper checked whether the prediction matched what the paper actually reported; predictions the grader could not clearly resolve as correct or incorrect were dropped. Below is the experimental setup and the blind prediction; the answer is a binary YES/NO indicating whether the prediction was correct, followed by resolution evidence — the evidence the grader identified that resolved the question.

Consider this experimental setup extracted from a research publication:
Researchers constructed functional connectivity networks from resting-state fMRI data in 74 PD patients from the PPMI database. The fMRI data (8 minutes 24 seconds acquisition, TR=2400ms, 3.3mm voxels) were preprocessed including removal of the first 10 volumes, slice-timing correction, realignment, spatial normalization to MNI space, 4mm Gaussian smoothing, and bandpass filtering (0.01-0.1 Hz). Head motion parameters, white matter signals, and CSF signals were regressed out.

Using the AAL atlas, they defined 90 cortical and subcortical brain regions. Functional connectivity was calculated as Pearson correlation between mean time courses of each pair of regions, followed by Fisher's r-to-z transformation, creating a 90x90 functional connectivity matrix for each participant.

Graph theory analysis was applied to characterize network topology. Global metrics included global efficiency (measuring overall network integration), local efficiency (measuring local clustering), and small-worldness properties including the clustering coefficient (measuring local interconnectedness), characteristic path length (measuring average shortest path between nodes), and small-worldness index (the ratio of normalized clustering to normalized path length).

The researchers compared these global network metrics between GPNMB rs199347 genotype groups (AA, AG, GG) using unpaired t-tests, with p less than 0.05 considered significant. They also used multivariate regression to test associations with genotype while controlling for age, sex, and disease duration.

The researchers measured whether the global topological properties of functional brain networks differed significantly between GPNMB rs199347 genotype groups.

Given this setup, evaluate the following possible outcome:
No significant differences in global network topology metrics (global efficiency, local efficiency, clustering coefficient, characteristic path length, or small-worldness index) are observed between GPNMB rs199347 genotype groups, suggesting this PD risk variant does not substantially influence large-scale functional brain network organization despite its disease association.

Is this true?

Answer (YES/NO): NO